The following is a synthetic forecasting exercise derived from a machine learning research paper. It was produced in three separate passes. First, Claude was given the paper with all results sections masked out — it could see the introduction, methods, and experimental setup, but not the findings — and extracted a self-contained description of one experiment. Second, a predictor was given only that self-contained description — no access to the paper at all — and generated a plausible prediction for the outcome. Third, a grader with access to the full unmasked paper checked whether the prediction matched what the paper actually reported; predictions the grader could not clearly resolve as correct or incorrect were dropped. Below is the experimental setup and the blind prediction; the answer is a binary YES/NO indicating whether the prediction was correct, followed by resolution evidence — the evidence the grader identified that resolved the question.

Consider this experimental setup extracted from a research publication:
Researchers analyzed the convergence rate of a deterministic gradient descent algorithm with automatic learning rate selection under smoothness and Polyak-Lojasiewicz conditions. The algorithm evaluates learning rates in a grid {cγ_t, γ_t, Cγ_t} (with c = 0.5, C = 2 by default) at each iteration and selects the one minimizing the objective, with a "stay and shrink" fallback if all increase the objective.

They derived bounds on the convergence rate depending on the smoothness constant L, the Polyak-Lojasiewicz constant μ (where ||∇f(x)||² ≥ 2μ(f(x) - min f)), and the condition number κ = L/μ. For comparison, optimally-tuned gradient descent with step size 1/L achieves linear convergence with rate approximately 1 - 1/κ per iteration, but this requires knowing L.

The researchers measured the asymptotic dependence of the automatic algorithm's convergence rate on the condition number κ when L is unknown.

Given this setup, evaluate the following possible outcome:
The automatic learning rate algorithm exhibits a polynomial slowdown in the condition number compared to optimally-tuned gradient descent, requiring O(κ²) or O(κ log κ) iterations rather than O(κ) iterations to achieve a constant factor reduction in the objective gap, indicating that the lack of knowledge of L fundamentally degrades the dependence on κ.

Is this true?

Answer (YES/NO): YES